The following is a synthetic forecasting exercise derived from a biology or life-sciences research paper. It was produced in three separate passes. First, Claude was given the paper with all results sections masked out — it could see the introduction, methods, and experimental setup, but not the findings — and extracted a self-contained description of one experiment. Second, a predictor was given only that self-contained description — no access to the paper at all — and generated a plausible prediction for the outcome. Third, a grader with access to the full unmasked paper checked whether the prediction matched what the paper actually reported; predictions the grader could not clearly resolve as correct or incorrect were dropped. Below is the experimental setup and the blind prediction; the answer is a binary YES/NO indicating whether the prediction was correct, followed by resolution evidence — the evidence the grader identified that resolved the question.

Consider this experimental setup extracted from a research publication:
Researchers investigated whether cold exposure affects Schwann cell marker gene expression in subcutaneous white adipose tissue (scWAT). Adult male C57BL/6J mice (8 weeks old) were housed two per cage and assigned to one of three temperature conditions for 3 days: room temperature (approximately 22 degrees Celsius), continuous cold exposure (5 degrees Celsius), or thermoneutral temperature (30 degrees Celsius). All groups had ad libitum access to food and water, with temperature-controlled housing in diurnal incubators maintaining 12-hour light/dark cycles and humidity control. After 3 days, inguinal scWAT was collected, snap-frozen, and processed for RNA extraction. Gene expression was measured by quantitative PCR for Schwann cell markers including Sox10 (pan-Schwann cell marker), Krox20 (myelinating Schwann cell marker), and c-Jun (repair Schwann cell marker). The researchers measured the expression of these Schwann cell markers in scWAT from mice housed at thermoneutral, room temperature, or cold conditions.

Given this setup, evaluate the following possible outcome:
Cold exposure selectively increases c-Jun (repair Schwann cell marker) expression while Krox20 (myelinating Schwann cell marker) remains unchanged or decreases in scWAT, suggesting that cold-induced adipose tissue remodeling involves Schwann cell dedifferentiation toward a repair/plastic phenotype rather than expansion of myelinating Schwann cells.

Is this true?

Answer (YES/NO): NO